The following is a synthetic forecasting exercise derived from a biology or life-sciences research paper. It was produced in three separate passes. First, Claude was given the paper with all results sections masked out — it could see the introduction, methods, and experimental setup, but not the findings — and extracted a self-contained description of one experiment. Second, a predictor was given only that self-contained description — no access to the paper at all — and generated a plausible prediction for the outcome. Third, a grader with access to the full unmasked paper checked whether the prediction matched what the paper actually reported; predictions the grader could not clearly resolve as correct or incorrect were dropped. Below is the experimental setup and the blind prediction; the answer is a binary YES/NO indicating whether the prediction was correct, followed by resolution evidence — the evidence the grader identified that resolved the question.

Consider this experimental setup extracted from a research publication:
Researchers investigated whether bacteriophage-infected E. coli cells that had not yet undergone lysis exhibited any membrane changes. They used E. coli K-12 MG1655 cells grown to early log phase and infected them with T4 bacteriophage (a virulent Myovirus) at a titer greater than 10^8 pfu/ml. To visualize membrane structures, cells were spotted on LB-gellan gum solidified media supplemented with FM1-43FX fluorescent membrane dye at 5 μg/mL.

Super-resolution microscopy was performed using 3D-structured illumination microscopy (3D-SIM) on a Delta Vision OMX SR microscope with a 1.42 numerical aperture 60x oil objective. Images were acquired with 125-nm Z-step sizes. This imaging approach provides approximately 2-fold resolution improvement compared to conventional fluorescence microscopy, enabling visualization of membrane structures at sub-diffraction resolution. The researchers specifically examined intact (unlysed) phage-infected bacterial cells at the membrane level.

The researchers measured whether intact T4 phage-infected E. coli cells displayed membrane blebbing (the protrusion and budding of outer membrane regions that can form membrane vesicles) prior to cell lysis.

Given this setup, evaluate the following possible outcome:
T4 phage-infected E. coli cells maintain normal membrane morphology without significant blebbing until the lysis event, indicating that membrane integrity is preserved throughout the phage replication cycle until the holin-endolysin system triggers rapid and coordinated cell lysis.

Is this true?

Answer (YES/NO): NO